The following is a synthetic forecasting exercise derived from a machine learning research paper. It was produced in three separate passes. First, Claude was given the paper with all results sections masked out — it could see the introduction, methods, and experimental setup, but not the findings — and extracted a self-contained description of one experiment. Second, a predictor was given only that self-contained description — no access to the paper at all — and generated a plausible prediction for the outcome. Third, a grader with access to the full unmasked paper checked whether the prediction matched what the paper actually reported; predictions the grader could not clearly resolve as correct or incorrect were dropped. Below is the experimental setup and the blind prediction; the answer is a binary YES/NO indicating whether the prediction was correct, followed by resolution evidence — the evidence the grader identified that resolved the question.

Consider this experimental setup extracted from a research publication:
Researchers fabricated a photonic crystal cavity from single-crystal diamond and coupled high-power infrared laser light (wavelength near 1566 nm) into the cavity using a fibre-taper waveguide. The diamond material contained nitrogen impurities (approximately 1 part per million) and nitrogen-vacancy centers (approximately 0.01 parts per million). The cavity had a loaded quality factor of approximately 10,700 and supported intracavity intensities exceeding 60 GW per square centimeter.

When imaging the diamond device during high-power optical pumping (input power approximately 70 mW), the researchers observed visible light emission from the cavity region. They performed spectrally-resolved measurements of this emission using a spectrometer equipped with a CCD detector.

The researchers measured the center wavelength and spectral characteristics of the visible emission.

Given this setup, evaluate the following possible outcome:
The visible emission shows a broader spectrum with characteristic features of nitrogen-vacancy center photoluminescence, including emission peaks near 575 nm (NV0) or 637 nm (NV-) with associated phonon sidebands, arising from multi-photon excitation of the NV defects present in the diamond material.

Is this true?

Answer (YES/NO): NO